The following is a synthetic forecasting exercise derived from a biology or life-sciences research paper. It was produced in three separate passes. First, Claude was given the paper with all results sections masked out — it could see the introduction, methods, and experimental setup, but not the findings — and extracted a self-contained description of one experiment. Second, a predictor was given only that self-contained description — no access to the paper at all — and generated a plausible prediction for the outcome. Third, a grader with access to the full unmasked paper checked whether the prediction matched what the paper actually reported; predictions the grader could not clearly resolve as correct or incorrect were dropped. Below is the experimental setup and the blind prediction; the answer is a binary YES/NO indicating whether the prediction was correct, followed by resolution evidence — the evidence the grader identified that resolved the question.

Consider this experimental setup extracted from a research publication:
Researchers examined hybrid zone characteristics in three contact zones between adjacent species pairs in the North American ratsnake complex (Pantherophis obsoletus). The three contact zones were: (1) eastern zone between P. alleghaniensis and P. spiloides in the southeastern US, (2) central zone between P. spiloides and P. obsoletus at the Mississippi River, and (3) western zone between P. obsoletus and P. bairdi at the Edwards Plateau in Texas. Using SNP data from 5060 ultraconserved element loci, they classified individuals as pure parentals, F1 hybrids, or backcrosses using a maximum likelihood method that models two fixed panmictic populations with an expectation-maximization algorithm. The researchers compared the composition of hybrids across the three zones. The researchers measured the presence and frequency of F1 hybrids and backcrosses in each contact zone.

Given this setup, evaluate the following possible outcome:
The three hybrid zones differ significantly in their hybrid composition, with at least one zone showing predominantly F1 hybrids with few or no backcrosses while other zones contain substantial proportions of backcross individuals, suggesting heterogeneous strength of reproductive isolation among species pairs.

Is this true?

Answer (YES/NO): NO